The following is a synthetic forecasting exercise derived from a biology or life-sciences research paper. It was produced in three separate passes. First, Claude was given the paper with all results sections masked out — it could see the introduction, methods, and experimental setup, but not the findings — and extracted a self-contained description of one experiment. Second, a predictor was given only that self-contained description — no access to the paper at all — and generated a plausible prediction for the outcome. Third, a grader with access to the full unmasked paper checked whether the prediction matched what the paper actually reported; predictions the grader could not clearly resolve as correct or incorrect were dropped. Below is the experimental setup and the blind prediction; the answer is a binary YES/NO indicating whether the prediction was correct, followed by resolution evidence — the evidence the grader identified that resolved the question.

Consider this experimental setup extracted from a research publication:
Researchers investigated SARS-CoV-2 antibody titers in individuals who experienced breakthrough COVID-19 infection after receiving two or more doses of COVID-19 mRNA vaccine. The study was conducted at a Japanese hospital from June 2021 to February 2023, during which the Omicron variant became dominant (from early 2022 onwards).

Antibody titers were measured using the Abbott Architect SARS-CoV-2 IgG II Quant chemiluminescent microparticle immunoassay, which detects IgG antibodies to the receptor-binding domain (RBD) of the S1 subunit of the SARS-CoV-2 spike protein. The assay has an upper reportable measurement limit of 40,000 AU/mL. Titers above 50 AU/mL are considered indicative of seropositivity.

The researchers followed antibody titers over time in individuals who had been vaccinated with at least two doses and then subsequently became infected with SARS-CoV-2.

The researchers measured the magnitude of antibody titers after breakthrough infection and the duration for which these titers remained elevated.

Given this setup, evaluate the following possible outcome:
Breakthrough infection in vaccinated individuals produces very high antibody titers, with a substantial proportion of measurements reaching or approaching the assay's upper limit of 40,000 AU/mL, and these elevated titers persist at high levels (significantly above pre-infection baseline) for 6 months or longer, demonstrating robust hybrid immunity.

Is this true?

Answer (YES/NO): YES